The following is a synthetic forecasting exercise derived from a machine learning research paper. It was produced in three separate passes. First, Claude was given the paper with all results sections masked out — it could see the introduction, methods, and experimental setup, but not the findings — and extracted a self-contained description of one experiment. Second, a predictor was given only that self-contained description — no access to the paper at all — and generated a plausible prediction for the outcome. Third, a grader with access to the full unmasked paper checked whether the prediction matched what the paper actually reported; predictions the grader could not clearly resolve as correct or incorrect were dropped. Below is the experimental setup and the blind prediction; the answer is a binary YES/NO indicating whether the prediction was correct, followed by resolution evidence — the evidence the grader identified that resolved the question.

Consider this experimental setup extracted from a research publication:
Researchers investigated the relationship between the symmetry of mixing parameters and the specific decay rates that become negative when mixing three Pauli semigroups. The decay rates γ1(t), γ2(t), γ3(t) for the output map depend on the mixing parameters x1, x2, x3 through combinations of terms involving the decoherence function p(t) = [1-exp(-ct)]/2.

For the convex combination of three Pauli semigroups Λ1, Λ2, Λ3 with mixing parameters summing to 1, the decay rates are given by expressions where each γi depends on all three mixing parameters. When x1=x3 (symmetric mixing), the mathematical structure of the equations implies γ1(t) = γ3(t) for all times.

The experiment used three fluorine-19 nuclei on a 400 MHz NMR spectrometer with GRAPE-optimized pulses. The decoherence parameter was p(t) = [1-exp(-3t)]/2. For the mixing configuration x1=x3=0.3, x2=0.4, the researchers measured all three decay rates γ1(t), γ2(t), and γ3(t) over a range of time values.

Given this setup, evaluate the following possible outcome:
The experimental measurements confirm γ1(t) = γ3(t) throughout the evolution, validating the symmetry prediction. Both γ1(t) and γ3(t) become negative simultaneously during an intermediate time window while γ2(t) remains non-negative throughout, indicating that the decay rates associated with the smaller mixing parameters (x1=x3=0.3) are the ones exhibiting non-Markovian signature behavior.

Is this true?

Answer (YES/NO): NO